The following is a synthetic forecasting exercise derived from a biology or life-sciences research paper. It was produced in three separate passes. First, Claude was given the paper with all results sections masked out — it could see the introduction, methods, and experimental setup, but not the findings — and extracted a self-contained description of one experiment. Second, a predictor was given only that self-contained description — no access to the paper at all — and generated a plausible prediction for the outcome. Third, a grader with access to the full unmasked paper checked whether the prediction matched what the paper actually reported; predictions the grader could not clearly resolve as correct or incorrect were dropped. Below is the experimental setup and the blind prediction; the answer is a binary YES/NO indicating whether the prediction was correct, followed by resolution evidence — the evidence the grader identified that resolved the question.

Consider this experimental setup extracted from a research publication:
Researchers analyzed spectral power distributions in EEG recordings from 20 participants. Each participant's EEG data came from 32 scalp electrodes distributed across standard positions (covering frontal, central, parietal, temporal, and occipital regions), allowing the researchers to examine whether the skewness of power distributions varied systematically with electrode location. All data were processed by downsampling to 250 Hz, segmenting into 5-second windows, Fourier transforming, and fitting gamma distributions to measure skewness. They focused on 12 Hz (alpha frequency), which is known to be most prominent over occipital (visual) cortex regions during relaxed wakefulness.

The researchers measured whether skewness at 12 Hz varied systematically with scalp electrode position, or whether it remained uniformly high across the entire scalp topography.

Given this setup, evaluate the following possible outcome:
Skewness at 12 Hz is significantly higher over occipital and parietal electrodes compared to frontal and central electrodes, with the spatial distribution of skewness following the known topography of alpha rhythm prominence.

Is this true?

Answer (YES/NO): NO